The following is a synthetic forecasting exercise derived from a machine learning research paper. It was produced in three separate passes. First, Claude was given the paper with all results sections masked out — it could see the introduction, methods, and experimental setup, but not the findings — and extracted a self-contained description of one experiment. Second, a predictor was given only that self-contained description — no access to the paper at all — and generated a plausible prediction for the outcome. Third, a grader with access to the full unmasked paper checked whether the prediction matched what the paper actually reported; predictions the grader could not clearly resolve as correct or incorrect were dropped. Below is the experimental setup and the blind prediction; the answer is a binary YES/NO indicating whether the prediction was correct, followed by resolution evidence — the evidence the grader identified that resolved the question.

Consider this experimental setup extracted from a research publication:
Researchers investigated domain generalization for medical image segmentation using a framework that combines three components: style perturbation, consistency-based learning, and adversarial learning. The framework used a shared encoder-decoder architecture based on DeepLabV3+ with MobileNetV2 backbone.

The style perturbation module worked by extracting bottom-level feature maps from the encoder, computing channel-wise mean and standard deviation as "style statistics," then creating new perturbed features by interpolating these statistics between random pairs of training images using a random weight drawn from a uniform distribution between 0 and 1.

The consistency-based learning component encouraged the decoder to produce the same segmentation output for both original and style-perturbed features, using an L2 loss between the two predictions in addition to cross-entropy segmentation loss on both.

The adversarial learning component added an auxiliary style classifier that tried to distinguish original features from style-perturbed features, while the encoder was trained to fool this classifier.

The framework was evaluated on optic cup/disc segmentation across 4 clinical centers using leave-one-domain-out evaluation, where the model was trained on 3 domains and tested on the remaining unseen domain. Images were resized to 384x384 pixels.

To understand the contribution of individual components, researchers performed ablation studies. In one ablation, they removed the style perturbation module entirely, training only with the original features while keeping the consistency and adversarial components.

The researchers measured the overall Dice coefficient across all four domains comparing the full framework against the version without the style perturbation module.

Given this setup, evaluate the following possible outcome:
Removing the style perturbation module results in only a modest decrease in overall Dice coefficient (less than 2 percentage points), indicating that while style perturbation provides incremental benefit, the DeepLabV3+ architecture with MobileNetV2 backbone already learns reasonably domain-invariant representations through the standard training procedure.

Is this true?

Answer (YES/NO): YES